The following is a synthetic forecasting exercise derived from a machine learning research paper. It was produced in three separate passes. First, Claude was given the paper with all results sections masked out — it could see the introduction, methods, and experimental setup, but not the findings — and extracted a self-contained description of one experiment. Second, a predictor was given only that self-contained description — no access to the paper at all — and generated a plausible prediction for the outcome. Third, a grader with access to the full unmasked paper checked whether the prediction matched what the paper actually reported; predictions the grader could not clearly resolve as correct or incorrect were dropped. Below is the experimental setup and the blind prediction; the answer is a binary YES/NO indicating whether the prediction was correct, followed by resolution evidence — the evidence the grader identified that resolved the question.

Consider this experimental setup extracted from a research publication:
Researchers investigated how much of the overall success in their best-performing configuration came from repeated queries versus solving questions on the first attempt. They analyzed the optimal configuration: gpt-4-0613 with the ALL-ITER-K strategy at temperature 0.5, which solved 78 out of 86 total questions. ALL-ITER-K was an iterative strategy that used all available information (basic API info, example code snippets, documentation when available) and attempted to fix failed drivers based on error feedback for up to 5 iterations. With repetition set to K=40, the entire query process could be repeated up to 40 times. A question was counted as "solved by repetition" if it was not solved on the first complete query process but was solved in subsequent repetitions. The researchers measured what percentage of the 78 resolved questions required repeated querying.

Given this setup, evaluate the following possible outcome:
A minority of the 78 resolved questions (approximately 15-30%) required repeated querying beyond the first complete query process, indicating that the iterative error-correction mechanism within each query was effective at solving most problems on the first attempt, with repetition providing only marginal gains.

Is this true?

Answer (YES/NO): NO